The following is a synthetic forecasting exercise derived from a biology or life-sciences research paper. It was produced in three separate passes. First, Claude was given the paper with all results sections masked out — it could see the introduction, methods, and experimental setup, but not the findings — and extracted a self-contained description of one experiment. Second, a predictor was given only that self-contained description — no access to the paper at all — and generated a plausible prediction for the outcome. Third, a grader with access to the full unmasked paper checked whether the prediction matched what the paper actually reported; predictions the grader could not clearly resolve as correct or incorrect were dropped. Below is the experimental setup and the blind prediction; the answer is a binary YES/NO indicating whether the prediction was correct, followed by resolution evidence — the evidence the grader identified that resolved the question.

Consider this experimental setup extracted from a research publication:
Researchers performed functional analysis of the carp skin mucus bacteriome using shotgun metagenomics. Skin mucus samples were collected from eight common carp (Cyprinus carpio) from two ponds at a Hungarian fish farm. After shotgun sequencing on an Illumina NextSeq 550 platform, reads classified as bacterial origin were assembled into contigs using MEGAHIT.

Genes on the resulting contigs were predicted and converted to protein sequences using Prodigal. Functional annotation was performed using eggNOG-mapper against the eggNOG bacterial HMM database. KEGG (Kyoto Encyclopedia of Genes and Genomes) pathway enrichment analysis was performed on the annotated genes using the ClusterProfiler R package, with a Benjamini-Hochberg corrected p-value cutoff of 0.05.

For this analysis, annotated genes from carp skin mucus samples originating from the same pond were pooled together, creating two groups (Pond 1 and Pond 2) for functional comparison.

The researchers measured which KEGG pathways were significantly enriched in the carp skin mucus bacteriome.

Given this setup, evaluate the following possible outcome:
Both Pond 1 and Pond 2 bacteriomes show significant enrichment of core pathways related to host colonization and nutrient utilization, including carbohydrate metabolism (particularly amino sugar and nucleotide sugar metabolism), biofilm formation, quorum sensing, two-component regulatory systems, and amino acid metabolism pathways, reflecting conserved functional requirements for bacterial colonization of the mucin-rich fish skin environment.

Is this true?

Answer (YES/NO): NO